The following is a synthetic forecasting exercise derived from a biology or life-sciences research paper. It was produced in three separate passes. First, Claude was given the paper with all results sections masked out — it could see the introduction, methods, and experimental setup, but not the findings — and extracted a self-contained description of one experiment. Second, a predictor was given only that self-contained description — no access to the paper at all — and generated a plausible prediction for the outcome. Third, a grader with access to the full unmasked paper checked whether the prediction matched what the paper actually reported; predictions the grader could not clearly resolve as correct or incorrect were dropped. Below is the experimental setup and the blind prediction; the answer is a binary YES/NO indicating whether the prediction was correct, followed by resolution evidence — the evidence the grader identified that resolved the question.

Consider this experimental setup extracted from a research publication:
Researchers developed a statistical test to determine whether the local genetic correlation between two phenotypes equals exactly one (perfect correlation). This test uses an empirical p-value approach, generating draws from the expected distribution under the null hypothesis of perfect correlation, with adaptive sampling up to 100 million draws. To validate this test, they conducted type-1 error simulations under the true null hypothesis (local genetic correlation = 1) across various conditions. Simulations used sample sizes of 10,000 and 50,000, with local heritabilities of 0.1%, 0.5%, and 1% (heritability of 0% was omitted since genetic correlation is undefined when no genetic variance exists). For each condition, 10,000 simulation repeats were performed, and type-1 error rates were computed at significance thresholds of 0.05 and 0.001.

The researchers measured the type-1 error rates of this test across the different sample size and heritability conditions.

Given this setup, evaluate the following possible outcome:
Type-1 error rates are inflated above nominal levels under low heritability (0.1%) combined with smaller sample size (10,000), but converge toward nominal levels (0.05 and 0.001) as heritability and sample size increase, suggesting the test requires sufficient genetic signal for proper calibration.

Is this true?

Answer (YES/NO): NO